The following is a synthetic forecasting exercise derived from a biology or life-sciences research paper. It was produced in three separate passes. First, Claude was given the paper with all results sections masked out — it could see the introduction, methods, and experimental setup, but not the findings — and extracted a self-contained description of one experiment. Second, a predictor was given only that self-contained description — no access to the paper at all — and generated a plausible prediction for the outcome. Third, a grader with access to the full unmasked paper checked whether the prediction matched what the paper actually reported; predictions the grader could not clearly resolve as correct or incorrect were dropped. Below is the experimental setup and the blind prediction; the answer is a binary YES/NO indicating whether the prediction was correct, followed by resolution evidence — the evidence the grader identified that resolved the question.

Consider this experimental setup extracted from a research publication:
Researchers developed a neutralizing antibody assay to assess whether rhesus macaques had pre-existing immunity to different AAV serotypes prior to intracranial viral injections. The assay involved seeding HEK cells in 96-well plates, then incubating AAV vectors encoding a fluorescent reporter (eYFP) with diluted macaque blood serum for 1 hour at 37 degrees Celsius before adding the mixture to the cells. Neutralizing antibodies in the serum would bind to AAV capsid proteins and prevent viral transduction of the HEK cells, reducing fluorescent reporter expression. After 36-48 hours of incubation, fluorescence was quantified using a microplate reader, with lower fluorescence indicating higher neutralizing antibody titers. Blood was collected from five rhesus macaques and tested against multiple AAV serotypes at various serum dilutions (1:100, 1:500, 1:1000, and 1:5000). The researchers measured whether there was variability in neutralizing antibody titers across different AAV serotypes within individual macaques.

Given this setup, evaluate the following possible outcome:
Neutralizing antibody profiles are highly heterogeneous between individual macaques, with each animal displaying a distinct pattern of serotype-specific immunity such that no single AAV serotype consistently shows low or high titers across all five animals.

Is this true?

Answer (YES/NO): YES